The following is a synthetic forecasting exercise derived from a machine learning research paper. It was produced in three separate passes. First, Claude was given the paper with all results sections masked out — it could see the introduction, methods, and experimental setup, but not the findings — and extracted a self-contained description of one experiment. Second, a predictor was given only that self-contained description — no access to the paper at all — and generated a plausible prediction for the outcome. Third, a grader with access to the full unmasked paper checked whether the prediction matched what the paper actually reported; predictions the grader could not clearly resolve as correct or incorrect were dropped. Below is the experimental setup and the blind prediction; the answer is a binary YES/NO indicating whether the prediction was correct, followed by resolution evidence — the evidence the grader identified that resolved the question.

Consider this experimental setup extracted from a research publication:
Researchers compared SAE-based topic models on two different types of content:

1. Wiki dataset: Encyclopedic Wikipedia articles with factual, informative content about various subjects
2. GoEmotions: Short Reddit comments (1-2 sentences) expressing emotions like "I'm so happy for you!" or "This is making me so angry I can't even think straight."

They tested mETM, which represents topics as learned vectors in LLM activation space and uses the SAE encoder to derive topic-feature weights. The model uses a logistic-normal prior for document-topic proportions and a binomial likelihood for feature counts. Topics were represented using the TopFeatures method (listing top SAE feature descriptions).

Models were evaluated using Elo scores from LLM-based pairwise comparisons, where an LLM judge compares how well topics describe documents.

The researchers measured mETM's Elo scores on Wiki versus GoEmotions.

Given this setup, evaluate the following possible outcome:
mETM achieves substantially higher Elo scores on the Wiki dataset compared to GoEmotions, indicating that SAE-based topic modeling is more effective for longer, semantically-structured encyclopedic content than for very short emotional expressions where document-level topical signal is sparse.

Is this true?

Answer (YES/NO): NO